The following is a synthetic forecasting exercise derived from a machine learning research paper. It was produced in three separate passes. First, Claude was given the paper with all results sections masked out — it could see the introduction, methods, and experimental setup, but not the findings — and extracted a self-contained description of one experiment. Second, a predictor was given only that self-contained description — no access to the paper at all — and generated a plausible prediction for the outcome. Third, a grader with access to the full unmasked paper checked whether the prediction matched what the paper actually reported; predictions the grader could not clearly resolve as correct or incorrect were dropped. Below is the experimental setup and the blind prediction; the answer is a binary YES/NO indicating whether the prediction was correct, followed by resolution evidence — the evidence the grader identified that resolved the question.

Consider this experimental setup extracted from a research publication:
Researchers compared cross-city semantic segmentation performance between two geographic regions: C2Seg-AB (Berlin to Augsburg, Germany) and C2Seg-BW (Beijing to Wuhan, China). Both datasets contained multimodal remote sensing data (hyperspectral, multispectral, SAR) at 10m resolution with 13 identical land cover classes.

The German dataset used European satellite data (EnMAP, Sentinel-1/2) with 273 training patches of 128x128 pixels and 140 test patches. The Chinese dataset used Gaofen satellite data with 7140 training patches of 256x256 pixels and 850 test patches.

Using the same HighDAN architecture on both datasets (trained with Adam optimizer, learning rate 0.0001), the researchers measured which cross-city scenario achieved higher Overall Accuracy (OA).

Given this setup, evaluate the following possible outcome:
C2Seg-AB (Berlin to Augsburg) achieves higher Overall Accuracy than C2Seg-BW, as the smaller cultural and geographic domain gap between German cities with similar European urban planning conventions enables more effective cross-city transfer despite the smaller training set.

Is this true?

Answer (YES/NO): YES